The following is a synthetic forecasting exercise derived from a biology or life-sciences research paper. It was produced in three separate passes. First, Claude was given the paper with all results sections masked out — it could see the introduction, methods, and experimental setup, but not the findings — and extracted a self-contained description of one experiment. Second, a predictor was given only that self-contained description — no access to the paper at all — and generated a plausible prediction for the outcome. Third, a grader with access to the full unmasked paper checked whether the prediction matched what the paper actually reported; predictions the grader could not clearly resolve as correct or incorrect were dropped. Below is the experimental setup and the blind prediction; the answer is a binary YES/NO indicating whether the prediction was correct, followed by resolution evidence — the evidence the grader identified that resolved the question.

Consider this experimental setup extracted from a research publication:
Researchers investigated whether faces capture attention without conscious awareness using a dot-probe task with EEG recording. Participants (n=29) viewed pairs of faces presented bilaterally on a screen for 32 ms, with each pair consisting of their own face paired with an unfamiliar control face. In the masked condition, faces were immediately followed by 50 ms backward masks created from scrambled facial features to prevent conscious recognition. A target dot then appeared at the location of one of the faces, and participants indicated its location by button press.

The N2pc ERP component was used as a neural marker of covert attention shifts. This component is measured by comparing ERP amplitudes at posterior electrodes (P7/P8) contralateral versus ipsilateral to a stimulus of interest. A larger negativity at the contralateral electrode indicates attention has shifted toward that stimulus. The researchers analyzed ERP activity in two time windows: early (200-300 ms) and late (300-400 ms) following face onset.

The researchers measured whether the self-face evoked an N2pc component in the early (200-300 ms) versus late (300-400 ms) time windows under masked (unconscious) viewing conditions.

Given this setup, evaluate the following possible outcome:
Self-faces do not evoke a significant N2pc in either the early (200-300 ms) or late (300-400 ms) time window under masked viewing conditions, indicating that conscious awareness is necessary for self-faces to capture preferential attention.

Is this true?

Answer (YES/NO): NO